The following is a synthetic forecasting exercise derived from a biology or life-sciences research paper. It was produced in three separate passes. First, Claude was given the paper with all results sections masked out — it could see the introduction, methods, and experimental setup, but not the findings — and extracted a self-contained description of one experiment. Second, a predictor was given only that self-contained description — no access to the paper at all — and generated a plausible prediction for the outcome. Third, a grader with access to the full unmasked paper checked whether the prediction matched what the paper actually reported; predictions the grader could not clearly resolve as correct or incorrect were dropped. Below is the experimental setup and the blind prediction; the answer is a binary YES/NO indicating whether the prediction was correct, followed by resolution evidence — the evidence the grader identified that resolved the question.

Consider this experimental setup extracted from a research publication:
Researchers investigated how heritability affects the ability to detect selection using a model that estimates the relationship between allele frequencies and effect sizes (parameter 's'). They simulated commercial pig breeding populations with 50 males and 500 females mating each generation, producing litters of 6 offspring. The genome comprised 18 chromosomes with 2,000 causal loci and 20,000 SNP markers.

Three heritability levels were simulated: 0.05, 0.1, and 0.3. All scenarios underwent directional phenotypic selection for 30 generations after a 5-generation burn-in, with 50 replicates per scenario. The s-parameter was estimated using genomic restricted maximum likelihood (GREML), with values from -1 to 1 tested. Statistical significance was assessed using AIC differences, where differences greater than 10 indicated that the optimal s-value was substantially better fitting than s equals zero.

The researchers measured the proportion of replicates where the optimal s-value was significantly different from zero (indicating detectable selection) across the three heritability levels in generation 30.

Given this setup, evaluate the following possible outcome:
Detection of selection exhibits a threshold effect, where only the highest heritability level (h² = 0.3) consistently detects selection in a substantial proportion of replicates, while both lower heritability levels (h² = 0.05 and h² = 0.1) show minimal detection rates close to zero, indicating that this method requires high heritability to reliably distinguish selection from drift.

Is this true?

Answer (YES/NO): NO